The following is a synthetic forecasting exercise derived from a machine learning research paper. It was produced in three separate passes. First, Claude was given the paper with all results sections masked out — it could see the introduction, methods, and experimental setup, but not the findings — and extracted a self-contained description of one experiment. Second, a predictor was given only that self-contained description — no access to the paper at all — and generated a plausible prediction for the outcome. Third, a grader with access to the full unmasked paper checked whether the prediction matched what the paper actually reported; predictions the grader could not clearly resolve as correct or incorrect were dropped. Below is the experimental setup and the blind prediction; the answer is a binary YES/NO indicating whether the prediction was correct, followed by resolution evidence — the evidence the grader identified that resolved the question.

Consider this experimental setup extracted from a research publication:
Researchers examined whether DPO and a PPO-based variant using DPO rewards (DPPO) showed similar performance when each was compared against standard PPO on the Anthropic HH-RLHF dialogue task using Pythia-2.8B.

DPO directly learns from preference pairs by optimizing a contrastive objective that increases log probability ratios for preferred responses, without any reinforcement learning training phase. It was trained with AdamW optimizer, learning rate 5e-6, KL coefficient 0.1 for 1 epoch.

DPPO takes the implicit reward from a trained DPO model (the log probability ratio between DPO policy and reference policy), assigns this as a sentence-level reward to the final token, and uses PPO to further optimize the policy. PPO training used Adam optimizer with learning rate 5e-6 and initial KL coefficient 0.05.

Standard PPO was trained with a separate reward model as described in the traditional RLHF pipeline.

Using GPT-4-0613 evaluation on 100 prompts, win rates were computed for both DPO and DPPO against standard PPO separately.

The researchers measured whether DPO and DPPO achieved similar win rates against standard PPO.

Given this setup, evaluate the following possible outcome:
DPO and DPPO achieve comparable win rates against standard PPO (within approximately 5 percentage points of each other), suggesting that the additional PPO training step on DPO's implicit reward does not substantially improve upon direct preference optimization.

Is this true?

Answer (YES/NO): NO